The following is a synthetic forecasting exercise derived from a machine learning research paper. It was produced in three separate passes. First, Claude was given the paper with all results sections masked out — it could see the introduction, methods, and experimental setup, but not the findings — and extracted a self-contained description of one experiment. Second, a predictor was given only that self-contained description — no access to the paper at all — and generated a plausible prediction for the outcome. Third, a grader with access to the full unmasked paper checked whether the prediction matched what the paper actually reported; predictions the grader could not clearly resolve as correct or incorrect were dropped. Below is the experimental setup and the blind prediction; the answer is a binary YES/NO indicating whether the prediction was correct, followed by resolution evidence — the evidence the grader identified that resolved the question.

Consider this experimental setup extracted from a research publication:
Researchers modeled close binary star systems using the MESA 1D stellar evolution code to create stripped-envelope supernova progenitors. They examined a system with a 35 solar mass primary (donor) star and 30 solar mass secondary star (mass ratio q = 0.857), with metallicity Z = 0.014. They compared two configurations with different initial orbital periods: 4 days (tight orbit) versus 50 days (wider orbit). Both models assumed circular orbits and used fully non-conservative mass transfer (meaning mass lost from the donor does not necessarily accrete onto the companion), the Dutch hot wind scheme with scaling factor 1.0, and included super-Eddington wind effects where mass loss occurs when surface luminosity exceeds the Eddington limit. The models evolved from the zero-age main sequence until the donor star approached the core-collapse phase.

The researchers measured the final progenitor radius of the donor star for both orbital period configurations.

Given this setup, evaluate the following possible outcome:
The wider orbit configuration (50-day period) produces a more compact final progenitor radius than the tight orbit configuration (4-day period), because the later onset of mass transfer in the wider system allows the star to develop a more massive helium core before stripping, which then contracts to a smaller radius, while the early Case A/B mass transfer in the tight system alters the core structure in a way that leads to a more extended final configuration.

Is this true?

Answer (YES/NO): NO